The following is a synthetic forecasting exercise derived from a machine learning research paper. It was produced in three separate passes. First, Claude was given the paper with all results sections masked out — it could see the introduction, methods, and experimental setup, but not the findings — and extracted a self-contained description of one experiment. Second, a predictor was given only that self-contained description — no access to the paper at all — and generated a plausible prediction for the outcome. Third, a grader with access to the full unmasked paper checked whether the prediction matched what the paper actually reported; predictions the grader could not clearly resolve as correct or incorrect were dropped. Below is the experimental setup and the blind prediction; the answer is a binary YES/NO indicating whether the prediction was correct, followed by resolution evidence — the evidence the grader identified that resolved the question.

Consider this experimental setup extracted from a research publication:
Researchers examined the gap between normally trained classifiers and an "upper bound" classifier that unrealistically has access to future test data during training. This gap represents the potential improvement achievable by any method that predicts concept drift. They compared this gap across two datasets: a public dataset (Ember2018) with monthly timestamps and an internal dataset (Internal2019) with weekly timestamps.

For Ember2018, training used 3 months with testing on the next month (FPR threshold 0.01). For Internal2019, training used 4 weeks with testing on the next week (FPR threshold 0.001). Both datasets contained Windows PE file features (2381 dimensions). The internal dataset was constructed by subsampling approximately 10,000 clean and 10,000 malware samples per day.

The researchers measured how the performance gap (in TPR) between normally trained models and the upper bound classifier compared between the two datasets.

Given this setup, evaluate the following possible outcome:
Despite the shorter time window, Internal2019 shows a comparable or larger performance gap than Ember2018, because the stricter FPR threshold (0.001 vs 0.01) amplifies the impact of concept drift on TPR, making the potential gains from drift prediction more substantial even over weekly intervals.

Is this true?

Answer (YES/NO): NO